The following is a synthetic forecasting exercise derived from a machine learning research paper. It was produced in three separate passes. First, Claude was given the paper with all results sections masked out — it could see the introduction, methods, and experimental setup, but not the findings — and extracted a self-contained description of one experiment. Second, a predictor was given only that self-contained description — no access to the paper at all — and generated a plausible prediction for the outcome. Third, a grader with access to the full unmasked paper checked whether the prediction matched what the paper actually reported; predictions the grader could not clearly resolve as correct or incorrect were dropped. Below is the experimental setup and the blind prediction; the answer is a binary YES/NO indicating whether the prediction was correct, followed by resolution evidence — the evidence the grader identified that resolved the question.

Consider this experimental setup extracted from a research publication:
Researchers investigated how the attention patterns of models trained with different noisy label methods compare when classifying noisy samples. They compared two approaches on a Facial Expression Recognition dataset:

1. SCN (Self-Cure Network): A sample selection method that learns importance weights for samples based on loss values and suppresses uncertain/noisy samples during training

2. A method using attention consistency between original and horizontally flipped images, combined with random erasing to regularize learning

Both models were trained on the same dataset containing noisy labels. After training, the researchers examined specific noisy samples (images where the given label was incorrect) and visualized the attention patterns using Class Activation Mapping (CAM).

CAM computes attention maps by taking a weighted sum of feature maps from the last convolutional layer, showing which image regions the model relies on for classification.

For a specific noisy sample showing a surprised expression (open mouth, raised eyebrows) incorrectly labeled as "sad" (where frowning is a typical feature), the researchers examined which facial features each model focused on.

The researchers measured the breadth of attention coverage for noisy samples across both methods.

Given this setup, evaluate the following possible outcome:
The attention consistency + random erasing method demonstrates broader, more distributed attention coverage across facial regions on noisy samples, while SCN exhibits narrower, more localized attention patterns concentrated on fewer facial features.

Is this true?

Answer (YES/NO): YES